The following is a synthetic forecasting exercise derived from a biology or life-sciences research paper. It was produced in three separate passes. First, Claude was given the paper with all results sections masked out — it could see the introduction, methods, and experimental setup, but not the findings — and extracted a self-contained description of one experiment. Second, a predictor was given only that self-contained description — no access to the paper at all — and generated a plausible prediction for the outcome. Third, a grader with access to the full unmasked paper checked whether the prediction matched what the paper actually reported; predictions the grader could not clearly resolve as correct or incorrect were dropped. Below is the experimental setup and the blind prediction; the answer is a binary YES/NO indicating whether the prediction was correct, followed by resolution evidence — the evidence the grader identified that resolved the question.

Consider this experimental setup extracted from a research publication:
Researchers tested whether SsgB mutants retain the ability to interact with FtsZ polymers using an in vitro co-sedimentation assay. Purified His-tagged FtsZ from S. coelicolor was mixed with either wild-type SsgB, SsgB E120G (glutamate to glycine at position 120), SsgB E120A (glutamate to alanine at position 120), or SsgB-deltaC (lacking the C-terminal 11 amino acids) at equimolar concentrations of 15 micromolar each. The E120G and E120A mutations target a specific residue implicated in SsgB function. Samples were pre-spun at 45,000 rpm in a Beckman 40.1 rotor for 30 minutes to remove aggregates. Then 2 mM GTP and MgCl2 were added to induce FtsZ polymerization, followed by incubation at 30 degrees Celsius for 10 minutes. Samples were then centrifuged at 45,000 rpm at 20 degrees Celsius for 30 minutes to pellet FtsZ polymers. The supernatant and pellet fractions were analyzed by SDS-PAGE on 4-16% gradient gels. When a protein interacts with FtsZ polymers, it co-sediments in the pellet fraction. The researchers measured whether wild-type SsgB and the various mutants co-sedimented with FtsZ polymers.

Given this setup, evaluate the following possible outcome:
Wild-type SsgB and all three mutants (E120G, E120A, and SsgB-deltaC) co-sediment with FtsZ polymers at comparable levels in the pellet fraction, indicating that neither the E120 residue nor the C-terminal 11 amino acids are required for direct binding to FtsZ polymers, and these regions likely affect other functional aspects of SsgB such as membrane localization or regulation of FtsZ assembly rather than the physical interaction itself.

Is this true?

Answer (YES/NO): NO